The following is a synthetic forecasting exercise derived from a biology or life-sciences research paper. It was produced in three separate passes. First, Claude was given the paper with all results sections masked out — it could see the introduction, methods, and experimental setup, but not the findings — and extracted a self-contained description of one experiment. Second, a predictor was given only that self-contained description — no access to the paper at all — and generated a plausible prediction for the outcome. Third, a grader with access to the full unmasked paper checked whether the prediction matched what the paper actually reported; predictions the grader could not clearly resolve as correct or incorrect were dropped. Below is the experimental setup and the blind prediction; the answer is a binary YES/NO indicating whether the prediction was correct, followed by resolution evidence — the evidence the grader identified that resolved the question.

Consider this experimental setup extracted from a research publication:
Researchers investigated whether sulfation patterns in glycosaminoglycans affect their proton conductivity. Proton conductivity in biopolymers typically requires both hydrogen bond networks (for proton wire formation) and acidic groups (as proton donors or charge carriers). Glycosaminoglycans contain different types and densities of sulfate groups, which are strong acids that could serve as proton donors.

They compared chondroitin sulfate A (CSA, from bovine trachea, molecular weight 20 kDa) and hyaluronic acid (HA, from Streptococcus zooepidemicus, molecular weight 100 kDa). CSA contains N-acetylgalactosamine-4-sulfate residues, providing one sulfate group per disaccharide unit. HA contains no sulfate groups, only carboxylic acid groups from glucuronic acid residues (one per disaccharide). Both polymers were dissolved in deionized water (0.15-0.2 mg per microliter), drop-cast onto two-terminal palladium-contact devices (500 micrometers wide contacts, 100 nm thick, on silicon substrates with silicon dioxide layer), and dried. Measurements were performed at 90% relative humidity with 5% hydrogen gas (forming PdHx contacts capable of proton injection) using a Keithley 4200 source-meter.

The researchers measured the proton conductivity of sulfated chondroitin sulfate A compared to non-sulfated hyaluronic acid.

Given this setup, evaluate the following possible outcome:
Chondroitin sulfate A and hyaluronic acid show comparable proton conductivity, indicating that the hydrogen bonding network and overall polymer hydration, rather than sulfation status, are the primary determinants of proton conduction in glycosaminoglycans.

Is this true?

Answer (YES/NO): NO